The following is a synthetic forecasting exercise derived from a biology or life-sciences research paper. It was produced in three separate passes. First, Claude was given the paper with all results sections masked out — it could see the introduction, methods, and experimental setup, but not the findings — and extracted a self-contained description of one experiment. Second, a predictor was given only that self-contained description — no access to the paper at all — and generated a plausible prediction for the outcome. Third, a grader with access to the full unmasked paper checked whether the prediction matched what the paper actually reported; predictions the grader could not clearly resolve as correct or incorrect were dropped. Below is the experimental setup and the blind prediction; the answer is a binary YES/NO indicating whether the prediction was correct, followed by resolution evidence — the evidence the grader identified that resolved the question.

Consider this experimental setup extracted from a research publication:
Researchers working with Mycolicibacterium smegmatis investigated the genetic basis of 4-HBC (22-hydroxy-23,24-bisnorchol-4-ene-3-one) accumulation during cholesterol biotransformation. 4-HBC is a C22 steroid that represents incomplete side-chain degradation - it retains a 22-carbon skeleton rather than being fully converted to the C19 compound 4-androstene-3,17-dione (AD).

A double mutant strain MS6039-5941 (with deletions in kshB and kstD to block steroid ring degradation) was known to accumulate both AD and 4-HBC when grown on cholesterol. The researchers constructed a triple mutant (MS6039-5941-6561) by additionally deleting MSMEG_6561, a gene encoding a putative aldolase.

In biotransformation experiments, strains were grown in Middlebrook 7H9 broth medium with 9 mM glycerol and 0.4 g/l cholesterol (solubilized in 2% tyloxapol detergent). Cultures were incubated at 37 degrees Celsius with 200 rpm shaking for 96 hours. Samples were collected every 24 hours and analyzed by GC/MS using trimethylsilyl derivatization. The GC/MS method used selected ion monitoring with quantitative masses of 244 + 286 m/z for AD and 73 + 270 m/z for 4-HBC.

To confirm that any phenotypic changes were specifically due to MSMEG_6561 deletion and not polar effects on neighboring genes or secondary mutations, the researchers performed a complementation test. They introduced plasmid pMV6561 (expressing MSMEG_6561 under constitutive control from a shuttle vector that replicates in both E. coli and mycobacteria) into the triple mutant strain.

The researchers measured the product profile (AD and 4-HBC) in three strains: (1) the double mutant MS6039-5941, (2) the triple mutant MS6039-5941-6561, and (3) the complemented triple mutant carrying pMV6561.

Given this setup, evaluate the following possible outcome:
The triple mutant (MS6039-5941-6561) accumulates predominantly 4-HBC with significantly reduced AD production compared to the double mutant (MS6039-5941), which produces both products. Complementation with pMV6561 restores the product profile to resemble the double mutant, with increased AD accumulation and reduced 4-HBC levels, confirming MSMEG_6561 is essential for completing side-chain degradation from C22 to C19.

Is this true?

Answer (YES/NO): NO